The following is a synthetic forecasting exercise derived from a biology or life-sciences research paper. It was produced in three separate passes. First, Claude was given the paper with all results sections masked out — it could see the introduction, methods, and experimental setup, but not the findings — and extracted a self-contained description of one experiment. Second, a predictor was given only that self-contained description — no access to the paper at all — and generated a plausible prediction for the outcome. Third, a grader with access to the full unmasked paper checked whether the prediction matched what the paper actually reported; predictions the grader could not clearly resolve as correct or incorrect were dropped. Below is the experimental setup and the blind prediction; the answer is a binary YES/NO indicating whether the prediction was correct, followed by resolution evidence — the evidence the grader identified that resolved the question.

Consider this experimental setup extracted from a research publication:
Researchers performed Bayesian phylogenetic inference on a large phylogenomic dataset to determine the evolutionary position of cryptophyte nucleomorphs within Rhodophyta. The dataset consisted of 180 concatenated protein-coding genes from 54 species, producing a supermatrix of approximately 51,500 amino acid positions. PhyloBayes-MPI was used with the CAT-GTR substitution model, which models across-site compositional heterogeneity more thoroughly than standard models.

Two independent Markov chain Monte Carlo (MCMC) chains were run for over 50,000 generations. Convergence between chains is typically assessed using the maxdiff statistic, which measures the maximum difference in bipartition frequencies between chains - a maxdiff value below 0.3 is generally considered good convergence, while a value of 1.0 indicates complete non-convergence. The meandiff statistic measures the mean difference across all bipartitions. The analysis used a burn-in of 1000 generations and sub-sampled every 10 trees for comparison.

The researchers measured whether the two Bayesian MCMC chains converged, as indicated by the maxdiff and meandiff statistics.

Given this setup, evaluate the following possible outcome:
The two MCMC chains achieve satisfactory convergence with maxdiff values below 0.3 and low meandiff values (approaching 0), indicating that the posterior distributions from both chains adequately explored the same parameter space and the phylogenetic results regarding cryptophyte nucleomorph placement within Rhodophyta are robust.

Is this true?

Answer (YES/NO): NO